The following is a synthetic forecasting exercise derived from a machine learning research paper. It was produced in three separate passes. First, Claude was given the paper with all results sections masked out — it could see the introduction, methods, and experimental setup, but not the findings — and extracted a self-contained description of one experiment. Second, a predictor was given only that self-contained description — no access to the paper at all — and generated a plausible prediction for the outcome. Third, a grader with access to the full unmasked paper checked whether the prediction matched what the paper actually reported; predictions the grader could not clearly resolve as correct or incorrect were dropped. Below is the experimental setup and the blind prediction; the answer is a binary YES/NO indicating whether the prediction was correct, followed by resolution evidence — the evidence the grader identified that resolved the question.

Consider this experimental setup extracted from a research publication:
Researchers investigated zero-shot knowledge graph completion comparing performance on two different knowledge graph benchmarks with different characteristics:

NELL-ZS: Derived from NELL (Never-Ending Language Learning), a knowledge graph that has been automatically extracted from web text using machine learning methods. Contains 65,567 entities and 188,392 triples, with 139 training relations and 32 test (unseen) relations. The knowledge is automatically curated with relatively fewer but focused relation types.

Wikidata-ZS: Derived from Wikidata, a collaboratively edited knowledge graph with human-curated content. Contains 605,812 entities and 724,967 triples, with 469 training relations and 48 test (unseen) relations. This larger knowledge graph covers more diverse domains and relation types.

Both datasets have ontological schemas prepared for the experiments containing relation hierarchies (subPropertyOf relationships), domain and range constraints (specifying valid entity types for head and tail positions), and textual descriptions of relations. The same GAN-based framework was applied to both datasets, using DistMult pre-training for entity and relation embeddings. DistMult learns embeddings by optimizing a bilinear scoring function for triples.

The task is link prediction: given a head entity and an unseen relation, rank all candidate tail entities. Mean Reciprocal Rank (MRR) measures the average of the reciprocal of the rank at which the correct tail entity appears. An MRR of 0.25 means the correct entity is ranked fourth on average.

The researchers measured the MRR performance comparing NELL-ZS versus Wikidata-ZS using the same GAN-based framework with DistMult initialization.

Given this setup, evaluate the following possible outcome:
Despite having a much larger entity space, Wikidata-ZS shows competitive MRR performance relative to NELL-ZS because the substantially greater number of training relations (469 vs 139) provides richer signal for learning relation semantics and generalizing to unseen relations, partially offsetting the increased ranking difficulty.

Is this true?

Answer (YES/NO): NO